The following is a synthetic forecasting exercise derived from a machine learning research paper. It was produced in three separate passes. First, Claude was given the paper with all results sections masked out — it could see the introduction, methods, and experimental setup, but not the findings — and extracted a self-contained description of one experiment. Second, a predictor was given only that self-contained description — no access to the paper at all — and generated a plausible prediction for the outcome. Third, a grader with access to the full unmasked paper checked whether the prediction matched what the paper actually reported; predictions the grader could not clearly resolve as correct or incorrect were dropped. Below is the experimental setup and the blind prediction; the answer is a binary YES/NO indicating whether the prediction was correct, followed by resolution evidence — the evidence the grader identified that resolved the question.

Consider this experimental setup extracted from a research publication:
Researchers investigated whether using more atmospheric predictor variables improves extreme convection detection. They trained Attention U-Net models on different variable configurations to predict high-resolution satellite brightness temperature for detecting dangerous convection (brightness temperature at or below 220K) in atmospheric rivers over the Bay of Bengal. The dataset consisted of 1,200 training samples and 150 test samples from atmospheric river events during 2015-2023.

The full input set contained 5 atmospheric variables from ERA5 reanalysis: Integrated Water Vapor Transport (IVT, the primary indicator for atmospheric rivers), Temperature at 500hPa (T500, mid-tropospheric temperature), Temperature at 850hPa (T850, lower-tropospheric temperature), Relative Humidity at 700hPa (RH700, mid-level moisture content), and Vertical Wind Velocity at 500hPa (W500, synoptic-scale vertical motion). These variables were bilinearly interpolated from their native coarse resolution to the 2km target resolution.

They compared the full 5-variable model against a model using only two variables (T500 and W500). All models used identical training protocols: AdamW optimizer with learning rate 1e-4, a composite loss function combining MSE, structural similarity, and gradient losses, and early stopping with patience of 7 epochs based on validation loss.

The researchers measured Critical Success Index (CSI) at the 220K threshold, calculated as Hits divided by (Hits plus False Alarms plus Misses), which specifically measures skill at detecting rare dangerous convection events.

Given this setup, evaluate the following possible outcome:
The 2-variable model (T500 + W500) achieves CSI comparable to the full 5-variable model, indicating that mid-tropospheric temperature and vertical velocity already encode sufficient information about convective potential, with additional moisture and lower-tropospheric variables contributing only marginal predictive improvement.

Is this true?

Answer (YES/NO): NO